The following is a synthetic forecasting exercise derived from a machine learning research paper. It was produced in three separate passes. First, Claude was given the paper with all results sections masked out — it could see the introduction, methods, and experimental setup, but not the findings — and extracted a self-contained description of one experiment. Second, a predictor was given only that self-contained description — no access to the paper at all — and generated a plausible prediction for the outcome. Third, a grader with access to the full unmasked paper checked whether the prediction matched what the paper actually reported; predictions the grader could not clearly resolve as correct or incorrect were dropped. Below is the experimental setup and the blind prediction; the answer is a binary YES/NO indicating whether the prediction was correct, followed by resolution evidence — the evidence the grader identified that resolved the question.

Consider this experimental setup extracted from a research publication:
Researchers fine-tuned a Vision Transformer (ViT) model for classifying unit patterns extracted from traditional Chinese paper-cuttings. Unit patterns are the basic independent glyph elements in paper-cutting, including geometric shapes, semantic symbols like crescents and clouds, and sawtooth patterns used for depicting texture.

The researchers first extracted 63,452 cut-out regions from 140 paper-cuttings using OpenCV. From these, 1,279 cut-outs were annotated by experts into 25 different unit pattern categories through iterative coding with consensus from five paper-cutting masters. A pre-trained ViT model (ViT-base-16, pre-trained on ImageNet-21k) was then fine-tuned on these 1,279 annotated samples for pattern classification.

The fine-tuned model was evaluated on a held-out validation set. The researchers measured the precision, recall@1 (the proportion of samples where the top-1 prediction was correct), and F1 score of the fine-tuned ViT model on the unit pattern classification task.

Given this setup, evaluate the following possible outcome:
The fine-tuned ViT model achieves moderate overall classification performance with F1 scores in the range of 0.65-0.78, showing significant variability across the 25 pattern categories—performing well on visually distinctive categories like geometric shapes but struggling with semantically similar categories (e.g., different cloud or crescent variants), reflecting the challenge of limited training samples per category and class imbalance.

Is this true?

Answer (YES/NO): NO